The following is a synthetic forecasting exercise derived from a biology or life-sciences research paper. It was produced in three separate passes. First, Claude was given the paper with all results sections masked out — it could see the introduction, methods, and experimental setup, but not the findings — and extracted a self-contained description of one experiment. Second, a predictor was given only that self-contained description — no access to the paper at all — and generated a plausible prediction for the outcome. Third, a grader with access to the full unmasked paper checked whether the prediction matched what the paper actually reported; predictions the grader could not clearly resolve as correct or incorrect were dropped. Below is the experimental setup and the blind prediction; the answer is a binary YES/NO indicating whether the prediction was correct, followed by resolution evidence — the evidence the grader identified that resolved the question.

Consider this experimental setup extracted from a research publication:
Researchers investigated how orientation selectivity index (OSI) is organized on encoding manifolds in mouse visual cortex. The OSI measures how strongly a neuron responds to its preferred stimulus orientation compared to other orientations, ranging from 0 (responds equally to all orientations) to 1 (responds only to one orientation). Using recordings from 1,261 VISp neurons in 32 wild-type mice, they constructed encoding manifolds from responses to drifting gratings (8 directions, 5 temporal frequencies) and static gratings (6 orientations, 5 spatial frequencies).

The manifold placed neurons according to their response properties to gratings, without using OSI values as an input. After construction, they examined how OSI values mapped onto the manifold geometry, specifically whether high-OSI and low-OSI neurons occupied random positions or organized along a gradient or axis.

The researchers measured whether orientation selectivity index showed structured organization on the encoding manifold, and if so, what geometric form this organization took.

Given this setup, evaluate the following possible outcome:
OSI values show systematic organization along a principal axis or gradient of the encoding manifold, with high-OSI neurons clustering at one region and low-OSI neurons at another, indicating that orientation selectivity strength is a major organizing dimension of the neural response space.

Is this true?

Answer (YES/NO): YES